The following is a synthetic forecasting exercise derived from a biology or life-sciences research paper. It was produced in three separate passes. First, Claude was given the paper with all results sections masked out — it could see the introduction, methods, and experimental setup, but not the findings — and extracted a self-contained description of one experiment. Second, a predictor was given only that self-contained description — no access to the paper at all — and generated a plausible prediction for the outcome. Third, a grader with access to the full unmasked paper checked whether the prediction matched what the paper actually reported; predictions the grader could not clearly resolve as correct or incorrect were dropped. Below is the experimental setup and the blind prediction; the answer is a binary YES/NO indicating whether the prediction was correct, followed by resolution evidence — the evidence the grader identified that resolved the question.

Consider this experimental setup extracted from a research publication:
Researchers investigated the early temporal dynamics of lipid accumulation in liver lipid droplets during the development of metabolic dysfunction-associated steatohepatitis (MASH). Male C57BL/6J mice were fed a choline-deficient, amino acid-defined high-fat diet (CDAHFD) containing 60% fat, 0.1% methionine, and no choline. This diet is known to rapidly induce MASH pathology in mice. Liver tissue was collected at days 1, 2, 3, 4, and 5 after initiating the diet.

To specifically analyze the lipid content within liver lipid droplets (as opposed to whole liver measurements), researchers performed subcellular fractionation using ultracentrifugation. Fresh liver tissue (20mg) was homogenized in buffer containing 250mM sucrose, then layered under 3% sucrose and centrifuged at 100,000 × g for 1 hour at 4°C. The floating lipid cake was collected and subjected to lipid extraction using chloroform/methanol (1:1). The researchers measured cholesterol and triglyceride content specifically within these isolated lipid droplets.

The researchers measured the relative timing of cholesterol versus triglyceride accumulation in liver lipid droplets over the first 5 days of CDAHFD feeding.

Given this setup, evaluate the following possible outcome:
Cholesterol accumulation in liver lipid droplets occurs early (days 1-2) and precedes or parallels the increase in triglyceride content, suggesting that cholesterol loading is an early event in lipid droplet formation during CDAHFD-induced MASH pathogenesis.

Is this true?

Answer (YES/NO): YES